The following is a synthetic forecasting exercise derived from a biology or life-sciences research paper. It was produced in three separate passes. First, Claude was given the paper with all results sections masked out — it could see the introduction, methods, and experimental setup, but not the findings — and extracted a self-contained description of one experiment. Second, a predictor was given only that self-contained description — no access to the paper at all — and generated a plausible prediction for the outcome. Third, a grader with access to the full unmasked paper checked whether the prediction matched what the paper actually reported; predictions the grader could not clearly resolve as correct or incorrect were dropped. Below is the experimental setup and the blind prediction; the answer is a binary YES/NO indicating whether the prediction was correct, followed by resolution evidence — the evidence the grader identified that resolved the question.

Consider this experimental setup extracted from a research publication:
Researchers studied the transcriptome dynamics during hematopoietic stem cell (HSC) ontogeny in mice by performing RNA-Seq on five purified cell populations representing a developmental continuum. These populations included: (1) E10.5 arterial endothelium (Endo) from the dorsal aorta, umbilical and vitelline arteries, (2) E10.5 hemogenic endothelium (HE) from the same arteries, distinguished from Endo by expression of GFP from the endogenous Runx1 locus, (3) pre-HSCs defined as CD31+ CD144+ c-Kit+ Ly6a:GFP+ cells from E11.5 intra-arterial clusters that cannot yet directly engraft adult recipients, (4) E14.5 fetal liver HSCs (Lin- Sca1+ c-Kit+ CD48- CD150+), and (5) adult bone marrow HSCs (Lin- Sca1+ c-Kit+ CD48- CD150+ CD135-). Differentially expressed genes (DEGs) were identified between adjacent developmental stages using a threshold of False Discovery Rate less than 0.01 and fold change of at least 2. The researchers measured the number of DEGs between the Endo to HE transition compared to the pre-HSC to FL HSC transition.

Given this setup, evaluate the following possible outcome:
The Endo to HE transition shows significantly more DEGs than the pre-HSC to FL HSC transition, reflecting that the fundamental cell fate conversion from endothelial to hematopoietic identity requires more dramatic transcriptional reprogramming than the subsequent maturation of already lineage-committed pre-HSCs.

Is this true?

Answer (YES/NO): NO